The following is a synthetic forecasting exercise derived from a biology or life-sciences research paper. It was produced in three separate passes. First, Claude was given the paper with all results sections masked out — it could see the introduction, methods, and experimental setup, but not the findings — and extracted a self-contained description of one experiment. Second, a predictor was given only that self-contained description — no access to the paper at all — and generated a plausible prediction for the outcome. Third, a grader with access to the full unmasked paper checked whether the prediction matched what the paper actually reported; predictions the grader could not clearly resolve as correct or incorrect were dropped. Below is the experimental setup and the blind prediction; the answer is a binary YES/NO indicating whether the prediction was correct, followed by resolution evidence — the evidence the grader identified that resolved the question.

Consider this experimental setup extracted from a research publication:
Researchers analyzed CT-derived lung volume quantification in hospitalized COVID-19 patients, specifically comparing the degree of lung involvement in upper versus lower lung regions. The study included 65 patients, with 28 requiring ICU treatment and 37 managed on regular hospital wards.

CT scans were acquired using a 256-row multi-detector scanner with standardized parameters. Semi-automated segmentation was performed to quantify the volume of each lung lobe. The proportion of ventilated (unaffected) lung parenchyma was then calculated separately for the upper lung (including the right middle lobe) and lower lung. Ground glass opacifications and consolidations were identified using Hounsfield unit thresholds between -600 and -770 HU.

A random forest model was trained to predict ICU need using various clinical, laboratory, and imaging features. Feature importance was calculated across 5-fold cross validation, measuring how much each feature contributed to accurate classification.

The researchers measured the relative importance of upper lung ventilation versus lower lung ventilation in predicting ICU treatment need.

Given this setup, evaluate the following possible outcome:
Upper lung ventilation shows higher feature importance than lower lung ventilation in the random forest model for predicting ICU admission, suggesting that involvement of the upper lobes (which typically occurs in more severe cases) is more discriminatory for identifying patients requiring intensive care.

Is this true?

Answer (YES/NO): YES